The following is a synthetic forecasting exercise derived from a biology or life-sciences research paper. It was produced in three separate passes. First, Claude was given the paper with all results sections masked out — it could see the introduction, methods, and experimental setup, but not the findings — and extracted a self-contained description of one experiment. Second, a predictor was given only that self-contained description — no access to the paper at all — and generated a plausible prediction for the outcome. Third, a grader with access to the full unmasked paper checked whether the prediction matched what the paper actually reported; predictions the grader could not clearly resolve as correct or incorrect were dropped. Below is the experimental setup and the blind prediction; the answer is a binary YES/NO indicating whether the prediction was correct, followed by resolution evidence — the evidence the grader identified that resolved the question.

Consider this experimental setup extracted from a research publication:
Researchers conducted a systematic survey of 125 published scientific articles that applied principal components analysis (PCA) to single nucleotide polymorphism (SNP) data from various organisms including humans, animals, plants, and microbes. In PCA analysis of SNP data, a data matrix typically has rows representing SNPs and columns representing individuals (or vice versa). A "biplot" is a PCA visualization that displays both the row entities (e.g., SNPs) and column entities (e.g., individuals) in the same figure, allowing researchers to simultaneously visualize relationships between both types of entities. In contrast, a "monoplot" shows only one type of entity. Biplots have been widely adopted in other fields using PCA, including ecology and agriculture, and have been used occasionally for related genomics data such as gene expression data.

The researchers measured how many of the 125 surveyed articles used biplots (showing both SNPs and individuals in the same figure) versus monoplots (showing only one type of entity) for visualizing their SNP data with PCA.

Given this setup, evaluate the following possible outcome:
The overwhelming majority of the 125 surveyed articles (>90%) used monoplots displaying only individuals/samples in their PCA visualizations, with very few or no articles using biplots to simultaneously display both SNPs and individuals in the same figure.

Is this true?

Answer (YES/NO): YES